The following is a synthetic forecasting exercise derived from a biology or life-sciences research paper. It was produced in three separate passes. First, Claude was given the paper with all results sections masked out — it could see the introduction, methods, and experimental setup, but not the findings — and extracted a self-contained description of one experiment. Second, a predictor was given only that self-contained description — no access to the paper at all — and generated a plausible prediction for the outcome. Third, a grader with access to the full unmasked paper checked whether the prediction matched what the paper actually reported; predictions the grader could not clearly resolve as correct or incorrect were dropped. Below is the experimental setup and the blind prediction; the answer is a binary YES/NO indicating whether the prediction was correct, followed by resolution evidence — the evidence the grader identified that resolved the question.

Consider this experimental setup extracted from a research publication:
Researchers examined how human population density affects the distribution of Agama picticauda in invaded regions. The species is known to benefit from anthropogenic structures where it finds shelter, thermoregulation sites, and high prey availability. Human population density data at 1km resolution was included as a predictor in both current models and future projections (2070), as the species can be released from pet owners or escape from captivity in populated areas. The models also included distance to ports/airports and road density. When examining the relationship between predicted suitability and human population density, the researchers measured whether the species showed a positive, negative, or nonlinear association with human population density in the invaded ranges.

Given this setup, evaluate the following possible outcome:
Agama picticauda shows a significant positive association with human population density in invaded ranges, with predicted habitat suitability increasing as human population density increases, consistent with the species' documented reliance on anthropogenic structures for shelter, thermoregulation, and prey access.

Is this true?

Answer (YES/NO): YES